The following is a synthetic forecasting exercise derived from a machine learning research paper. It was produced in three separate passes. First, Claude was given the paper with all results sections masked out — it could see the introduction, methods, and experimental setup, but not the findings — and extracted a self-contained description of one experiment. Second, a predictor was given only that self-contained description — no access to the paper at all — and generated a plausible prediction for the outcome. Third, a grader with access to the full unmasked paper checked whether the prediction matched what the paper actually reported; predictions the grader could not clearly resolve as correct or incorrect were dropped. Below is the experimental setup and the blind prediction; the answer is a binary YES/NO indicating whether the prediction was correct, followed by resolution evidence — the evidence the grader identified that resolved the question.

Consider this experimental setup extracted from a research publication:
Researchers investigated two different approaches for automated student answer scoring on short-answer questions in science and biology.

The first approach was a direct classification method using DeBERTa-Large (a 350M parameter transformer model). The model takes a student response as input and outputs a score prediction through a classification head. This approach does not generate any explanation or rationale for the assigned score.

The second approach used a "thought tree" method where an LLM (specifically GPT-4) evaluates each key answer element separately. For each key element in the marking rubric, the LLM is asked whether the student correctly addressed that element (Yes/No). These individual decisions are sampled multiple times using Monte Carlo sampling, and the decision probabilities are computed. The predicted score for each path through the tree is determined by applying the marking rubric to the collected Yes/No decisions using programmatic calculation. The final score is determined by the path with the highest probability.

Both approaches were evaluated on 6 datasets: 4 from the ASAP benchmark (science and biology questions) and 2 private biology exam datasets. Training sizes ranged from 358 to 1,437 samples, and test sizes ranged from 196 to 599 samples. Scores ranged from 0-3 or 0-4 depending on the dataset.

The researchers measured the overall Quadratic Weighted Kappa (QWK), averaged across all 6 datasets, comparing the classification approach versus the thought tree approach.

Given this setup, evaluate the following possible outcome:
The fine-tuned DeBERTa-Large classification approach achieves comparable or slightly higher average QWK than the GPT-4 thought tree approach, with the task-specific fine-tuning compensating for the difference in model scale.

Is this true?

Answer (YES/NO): NO